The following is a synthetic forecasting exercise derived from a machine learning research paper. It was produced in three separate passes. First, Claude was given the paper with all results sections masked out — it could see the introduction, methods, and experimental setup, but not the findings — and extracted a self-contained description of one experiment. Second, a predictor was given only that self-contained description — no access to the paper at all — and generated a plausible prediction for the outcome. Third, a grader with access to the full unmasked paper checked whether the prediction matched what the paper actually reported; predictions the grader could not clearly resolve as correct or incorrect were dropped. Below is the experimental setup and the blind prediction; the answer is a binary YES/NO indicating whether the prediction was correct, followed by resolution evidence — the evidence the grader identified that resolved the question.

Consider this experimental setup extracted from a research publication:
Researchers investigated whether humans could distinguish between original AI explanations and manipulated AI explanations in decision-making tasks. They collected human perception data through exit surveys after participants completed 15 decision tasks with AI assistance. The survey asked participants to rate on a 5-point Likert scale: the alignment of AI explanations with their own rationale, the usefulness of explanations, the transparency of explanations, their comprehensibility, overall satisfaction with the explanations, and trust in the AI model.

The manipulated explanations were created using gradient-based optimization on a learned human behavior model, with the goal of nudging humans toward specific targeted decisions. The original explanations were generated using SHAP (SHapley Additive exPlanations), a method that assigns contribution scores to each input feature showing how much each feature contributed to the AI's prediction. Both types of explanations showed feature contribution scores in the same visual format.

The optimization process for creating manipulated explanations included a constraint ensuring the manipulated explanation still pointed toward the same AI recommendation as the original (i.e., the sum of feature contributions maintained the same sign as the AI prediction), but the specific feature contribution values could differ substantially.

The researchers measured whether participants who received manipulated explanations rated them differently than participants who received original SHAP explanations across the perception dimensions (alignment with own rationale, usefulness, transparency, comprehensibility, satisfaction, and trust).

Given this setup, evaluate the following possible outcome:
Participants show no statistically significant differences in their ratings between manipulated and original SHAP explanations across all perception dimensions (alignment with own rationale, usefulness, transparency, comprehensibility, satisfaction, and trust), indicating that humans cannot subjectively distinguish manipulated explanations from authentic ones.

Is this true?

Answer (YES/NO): YES